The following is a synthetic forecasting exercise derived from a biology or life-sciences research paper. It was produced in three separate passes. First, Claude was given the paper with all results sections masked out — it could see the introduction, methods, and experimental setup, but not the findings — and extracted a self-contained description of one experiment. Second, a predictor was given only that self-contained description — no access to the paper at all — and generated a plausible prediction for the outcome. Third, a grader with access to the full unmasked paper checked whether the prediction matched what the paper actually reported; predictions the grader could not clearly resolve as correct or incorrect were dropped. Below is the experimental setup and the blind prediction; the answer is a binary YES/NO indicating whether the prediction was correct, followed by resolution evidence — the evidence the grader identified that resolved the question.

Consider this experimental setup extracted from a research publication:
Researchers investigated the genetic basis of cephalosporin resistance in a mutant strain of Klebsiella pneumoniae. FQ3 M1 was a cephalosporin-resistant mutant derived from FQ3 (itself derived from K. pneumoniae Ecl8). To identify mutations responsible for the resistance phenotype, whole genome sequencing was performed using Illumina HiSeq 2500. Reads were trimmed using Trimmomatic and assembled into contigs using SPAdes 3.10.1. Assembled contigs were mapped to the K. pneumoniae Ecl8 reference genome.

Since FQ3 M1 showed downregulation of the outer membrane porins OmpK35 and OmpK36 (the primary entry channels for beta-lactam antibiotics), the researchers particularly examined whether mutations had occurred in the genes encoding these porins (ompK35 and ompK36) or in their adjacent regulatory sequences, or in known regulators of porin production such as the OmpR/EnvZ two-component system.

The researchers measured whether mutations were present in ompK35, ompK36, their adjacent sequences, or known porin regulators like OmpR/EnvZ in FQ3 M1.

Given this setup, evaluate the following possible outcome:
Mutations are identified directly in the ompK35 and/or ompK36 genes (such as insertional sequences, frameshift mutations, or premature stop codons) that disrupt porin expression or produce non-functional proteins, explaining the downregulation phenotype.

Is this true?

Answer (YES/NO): NO